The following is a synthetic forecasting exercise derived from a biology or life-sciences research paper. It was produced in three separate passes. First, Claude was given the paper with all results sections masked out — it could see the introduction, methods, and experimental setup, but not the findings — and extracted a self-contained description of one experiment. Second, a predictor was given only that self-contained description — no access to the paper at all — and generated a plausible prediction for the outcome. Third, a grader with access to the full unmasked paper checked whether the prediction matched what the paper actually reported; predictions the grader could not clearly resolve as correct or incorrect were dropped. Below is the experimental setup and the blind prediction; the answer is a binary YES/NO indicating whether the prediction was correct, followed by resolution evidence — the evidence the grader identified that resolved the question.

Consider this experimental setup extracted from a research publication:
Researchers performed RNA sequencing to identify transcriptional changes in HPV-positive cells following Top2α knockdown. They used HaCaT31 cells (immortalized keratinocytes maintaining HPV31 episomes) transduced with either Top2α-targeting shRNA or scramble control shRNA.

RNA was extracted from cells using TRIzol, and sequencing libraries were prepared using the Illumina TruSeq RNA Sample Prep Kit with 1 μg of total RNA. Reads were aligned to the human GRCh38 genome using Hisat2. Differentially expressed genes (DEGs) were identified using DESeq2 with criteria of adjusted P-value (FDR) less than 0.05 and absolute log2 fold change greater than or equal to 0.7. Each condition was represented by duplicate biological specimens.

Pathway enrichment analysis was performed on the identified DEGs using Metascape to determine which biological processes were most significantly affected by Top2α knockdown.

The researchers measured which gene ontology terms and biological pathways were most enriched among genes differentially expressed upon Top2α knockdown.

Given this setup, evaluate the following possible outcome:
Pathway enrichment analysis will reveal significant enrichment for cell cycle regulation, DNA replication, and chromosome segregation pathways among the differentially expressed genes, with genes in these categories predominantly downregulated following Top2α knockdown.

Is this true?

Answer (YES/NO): NO